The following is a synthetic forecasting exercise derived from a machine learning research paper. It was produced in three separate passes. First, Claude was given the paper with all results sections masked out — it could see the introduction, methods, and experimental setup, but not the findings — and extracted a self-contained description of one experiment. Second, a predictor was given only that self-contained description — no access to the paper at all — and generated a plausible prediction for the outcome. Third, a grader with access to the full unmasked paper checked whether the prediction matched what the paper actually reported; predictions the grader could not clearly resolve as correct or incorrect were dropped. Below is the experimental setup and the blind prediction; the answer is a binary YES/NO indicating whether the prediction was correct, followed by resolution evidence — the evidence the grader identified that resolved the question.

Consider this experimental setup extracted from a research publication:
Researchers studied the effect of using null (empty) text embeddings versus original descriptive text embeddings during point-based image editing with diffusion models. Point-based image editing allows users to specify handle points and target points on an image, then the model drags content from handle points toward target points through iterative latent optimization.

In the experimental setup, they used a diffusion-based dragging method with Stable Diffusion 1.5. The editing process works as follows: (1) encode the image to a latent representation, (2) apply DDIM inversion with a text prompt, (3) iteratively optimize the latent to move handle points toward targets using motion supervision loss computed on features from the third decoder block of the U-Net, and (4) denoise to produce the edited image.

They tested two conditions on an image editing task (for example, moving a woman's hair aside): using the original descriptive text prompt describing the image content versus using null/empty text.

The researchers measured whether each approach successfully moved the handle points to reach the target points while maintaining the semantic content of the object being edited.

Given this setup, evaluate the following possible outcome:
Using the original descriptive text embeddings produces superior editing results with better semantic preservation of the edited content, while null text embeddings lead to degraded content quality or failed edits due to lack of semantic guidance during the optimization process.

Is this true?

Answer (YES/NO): NO